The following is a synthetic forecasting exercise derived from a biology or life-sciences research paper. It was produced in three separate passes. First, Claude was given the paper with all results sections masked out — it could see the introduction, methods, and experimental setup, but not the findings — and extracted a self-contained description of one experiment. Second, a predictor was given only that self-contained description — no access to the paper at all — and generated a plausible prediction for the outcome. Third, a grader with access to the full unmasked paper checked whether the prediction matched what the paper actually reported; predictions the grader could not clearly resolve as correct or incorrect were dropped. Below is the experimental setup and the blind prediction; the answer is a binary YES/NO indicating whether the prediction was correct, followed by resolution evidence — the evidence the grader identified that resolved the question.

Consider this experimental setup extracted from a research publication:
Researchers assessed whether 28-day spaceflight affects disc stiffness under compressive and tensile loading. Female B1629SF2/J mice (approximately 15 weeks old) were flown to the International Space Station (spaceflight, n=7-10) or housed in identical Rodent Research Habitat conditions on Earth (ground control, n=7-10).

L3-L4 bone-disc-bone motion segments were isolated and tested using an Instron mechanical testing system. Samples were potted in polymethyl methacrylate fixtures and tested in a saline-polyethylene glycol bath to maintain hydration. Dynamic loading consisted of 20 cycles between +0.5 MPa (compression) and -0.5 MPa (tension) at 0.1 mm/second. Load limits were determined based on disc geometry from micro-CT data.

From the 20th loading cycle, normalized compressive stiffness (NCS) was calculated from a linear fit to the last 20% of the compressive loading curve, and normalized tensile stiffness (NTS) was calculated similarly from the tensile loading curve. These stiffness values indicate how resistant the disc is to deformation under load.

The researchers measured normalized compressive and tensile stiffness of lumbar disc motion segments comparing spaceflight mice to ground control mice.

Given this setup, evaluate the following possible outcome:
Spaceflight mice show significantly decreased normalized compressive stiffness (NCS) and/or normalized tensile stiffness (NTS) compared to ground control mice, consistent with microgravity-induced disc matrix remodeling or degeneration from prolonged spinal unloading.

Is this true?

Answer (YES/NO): NO